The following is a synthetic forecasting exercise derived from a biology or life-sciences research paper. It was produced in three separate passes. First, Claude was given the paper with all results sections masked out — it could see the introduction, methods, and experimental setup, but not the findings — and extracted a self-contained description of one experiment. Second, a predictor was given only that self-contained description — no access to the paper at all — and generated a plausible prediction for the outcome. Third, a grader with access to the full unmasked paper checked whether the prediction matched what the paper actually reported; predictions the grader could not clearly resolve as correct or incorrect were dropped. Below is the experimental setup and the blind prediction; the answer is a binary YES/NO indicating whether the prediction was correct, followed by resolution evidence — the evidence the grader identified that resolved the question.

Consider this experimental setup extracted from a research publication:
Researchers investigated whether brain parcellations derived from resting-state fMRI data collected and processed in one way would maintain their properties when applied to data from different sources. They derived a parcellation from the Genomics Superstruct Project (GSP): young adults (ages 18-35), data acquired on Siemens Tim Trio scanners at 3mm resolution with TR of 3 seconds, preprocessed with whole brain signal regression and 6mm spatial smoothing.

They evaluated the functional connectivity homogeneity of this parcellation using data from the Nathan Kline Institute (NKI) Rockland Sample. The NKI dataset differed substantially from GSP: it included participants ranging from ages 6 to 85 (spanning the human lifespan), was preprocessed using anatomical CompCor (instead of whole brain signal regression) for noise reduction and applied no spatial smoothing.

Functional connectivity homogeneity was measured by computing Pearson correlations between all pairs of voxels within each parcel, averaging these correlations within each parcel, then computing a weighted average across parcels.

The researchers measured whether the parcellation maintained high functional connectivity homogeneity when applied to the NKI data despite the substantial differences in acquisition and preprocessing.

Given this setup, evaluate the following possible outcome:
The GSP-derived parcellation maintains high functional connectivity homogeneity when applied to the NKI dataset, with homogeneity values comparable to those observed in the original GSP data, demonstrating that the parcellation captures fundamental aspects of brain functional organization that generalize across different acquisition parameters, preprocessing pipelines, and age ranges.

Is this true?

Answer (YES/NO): NO